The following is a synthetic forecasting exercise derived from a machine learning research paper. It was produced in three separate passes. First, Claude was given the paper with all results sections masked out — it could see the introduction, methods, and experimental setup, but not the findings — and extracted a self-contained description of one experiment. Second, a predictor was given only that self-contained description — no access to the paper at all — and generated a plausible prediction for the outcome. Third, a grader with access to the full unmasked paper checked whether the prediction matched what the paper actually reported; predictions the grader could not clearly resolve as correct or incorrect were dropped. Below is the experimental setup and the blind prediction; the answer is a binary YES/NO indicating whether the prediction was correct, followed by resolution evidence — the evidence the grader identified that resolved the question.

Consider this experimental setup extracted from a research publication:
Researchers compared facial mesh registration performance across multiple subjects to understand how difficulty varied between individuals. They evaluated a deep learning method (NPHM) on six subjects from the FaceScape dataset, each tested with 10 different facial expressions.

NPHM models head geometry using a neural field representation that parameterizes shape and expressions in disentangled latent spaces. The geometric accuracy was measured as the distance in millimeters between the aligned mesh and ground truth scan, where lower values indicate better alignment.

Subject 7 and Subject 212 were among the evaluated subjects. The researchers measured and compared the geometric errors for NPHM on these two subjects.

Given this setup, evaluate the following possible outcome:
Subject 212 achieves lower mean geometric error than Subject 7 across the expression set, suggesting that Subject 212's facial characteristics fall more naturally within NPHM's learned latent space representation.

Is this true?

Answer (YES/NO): NO